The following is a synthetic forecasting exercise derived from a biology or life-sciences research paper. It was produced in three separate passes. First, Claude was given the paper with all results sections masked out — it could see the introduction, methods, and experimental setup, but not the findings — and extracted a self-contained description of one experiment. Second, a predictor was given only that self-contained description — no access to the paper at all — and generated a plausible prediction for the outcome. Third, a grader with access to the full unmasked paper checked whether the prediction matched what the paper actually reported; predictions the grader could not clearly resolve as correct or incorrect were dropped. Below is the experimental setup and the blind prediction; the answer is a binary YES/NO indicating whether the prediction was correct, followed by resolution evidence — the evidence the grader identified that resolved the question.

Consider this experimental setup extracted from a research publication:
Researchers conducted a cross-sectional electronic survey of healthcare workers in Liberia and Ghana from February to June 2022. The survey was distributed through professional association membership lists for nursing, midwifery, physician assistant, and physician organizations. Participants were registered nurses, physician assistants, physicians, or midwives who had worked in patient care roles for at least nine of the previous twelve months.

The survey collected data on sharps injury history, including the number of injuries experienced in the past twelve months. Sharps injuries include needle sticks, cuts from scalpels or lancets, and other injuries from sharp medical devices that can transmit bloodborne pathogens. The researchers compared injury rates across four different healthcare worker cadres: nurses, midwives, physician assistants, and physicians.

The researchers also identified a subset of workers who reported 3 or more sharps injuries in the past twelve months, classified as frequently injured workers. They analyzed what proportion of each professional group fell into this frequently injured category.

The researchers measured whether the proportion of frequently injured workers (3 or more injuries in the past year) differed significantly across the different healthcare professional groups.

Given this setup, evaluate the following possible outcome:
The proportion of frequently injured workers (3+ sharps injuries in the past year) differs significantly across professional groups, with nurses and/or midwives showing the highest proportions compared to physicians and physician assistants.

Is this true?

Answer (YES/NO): NO